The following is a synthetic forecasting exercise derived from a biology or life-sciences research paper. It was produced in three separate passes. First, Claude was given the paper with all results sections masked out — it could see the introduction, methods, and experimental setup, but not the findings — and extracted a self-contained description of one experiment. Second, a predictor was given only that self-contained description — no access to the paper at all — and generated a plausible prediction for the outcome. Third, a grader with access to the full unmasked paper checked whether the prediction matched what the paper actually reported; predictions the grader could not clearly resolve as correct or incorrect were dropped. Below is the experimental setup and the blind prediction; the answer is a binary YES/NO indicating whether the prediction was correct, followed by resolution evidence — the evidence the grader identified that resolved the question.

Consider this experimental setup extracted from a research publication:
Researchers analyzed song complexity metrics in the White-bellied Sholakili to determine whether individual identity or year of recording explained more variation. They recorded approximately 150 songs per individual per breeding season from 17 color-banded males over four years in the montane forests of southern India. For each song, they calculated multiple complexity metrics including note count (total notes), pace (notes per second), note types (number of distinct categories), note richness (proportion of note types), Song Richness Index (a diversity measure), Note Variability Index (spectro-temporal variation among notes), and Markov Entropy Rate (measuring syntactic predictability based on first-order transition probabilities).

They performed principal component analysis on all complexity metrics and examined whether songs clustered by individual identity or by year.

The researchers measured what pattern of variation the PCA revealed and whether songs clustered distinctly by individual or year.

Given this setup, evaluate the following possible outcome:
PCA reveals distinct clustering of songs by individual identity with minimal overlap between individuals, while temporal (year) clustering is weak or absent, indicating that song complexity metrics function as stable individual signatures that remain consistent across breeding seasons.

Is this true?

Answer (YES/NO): NO